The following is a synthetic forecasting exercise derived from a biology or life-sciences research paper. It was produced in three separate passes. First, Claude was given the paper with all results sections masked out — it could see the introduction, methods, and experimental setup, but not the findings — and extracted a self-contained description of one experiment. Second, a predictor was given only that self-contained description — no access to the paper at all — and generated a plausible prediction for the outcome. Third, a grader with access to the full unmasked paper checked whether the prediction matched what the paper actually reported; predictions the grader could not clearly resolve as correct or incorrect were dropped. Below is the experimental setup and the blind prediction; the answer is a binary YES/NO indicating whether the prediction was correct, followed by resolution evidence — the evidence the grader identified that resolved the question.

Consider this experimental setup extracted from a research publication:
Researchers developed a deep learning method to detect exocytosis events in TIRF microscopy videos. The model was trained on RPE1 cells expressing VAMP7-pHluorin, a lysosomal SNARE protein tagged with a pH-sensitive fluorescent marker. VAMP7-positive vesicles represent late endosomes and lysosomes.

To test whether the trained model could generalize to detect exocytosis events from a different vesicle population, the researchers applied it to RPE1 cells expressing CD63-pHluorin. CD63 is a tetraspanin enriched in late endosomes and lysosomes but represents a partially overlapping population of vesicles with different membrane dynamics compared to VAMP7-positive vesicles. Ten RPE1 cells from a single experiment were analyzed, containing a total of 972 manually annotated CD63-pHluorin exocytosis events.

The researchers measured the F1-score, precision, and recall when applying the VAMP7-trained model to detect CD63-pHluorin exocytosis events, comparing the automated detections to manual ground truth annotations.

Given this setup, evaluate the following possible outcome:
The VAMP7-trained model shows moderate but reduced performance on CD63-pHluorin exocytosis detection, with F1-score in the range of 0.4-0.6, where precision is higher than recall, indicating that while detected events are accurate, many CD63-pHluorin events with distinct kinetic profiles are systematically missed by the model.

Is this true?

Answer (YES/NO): NO